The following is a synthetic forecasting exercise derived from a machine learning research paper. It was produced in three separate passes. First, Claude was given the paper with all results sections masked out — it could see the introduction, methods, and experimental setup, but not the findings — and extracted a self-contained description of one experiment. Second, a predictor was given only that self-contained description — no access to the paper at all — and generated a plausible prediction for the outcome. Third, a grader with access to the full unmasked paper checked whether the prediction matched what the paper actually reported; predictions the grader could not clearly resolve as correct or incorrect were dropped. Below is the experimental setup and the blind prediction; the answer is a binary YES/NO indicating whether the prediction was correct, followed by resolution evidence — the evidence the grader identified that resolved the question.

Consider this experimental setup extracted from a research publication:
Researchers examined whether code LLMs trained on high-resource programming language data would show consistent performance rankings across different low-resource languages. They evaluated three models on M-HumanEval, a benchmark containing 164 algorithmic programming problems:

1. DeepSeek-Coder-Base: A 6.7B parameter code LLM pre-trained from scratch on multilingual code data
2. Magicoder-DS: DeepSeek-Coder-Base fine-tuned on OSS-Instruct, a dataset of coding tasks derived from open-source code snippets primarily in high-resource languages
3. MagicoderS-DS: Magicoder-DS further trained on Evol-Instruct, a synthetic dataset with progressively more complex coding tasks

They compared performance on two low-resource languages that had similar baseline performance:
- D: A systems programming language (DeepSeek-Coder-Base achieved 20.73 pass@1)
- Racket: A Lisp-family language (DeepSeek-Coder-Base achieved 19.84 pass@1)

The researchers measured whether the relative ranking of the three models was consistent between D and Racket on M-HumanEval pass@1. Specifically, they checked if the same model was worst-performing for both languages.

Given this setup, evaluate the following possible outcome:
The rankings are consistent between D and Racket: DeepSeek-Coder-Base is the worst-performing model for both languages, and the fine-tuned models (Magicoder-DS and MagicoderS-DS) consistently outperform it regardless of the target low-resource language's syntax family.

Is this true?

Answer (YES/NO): NO